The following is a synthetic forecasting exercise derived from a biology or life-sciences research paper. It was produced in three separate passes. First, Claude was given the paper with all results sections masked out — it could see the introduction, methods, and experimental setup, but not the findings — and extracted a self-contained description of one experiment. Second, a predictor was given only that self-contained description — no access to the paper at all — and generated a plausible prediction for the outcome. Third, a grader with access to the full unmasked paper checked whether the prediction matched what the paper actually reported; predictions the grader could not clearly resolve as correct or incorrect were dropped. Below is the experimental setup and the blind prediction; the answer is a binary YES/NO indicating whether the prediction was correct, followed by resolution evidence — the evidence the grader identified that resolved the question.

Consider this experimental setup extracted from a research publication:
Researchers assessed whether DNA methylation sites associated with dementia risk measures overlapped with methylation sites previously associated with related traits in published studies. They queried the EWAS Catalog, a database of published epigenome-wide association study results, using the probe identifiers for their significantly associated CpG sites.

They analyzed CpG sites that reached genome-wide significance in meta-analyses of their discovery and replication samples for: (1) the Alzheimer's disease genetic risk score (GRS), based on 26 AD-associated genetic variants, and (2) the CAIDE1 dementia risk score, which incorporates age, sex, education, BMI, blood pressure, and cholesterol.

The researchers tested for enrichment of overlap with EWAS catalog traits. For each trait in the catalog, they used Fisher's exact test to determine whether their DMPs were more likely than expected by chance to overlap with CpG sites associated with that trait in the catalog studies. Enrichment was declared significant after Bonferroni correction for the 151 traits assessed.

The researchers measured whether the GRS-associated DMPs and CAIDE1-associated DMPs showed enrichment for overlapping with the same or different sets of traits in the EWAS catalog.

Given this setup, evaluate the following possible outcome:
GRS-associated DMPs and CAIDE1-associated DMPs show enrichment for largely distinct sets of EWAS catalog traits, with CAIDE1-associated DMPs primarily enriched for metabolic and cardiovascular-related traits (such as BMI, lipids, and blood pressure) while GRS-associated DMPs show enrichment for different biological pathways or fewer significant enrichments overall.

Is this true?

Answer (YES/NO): YES